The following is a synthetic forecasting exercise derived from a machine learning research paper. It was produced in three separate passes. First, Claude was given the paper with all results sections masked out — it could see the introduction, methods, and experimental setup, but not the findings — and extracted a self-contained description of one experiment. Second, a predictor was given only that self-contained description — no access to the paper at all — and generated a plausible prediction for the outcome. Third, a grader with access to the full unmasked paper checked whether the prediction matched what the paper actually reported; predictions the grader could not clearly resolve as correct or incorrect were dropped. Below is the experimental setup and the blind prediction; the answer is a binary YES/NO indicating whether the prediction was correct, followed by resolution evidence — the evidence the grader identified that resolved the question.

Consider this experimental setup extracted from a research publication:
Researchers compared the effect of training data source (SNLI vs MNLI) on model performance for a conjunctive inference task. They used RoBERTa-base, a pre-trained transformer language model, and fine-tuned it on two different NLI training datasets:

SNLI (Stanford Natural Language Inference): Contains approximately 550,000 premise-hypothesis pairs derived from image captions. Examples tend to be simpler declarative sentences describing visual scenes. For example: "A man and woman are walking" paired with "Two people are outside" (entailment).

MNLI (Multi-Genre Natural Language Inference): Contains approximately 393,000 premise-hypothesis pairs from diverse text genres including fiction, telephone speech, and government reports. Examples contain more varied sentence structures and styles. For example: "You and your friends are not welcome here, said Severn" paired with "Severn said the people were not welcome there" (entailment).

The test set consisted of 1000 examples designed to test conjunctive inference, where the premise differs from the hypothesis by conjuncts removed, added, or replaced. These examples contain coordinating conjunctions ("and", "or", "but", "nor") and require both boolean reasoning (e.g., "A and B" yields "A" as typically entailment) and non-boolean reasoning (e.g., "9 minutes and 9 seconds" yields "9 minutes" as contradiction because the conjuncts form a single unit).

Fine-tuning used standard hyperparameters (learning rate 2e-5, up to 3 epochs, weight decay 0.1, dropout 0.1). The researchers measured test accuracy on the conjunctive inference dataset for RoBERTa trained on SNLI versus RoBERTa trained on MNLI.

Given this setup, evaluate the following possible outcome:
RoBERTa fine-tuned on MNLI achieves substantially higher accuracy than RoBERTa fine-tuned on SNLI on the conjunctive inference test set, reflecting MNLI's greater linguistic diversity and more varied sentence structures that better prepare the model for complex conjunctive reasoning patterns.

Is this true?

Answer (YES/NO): NO